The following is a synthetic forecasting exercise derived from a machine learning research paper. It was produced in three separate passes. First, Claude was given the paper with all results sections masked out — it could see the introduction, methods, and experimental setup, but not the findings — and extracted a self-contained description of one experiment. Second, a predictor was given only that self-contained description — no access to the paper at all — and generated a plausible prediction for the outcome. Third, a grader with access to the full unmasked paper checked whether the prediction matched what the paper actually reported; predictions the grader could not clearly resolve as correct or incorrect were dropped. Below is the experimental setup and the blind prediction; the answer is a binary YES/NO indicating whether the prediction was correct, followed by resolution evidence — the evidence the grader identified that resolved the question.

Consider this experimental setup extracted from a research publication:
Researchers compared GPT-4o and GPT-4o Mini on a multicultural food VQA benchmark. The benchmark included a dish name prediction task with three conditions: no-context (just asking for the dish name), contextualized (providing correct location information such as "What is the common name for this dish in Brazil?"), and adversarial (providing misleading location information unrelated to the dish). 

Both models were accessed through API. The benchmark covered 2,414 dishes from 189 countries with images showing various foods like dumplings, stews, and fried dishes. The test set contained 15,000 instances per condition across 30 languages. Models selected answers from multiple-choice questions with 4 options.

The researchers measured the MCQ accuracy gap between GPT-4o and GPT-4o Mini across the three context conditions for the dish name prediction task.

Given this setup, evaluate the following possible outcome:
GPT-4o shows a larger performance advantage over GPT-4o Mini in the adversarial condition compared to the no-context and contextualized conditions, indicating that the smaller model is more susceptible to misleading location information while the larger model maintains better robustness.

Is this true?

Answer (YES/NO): YES